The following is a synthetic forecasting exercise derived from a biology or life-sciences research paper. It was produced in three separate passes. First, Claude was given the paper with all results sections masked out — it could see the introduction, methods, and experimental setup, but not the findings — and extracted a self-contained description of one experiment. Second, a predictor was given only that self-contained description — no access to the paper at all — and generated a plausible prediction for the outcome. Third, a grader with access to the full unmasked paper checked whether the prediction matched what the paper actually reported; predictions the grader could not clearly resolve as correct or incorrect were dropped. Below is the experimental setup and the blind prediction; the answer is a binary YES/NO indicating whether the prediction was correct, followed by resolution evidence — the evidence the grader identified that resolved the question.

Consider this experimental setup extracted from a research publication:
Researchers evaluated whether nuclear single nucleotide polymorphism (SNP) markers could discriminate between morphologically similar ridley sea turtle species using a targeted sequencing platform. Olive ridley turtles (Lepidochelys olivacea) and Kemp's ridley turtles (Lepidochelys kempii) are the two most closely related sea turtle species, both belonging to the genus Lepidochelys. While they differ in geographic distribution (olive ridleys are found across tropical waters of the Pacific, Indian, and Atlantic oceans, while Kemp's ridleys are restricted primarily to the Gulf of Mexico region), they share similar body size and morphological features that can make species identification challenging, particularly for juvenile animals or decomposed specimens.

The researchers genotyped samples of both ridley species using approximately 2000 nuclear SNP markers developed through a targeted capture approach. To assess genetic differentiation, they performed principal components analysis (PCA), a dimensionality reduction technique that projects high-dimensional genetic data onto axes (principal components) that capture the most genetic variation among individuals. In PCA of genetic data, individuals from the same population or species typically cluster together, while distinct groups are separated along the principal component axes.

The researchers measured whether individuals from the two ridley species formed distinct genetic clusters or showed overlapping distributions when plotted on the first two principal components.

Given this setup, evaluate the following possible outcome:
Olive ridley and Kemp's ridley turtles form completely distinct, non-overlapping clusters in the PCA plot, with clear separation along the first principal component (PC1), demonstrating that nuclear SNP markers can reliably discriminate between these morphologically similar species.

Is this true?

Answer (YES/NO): NO